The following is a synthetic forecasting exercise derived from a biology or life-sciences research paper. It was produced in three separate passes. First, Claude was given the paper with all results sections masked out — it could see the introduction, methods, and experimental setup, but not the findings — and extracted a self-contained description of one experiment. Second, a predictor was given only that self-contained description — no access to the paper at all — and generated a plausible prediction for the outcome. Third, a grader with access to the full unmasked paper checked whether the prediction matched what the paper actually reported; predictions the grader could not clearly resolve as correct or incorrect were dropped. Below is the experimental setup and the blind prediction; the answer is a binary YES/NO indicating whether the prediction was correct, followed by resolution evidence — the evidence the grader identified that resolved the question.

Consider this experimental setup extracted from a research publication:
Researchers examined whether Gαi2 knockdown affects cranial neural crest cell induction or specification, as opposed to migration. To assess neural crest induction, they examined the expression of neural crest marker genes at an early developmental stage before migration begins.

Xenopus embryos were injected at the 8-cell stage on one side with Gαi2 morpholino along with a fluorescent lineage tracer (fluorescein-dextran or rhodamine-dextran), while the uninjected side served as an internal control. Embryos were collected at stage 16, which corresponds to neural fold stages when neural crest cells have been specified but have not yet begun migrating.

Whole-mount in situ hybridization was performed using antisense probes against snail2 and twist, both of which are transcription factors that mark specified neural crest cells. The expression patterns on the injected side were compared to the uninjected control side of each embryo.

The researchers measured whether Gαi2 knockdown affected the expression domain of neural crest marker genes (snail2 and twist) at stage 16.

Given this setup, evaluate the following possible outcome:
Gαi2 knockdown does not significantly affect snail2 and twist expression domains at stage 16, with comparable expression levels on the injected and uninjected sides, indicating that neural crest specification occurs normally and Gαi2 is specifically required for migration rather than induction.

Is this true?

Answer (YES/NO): YES